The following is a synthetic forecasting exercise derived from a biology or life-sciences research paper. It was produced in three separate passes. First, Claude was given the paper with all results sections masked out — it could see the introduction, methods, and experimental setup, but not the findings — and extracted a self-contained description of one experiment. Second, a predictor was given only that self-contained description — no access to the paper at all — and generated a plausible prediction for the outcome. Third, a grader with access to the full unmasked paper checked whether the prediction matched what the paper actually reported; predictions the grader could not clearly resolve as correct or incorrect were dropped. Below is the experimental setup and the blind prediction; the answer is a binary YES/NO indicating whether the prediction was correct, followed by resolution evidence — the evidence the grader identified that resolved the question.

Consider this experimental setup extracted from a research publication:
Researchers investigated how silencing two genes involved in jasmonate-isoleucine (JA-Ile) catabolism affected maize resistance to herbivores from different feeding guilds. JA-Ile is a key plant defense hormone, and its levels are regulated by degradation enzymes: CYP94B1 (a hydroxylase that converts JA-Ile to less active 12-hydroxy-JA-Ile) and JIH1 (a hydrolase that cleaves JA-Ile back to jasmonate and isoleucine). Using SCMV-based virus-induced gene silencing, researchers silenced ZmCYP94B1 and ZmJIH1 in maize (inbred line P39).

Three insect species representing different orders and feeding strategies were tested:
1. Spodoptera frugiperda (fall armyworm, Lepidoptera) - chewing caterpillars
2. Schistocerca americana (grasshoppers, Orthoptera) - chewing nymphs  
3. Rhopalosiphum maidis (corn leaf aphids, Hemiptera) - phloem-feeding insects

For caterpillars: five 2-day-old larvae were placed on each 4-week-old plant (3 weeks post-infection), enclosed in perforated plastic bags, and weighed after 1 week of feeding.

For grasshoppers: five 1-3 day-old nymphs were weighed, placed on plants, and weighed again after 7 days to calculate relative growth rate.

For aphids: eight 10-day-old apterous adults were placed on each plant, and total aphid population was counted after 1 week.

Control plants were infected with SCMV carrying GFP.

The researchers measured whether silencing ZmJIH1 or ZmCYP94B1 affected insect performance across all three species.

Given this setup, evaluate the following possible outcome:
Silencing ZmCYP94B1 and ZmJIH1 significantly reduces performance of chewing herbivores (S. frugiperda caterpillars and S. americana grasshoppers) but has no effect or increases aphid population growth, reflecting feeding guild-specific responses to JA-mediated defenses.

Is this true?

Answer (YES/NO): NO